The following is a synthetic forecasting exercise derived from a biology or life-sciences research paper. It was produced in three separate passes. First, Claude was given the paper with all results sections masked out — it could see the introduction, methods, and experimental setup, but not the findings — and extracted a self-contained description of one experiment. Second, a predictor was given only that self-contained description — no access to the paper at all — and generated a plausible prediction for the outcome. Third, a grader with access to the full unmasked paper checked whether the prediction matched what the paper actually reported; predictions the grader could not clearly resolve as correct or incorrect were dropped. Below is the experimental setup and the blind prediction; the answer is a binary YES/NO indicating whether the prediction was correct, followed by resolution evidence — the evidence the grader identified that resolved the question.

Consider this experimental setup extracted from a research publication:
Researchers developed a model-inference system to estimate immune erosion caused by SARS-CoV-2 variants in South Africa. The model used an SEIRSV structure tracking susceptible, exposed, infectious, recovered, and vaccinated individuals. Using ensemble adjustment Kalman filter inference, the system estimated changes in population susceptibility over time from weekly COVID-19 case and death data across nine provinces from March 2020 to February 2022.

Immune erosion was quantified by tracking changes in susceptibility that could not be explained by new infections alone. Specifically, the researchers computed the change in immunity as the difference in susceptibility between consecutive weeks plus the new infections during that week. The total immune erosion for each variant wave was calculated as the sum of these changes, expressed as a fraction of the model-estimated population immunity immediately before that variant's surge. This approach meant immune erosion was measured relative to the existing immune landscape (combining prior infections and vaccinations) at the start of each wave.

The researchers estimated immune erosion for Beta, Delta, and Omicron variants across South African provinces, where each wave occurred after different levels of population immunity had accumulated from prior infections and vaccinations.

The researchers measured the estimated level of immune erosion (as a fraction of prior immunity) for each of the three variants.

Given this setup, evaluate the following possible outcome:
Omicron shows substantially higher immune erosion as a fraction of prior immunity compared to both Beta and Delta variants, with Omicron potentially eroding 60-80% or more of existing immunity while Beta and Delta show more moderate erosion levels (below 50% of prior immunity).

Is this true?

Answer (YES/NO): NO